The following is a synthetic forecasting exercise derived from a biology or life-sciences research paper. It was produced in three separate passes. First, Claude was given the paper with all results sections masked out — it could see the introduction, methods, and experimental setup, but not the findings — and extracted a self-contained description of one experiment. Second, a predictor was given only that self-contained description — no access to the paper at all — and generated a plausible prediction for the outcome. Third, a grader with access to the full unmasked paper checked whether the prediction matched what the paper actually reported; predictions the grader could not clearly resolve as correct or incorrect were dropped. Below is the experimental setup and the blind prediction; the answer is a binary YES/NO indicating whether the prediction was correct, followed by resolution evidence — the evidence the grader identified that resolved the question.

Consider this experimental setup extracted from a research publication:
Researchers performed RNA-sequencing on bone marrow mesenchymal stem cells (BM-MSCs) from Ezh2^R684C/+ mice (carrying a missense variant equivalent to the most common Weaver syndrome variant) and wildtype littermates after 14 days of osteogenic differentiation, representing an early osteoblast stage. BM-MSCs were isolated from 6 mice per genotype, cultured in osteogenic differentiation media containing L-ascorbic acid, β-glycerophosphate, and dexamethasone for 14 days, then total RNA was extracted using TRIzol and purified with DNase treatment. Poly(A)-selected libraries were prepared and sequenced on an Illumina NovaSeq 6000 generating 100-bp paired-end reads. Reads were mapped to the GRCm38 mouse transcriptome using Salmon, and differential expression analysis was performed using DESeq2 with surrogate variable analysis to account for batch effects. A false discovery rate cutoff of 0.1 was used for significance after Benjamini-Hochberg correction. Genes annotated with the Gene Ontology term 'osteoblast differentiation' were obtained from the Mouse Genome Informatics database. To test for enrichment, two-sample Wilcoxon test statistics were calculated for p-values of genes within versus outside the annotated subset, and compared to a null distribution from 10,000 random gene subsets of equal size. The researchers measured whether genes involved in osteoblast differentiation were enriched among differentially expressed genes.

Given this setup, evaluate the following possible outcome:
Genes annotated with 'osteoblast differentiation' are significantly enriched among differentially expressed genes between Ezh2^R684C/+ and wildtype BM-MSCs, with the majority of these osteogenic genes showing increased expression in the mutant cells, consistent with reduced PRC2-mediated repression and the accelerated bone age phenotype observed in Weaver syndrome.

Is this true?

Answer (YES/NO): NO